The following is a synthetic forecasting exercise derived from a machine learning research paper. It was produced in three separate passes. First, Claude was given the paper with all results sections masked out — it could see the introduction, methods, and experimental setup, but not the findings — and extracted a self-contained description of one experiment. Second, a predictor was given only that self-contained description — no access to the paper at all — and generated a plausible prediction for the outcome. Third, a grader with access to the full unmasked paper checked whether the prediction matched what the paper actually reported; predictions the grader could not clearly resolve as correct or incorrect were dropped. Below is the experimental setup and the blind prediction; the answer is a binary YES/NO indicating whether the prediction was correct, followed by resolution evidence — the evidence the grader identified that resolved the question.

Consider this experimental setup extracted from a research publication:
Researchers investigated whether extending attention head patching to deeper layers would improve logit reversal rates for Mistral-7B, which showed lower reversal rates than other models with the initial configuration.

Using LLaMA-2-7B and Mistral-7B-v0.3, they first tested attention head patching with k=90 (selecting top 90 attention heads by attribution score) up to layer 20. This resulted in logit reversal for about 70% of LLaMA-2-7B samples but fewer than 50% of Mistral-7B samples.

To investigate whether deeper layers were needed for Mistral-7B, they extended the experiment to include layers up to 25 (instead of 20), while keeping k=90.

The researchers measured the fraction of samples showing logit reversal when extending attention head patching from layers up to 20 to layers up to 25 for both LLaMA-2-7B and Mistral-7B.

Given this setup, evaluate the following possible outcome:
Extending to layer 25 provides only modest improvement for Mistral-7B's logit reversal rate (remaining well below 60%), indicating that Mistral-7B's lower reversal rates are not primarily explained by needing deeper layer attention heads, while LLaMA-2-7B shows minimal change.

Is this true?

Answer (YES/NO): NO